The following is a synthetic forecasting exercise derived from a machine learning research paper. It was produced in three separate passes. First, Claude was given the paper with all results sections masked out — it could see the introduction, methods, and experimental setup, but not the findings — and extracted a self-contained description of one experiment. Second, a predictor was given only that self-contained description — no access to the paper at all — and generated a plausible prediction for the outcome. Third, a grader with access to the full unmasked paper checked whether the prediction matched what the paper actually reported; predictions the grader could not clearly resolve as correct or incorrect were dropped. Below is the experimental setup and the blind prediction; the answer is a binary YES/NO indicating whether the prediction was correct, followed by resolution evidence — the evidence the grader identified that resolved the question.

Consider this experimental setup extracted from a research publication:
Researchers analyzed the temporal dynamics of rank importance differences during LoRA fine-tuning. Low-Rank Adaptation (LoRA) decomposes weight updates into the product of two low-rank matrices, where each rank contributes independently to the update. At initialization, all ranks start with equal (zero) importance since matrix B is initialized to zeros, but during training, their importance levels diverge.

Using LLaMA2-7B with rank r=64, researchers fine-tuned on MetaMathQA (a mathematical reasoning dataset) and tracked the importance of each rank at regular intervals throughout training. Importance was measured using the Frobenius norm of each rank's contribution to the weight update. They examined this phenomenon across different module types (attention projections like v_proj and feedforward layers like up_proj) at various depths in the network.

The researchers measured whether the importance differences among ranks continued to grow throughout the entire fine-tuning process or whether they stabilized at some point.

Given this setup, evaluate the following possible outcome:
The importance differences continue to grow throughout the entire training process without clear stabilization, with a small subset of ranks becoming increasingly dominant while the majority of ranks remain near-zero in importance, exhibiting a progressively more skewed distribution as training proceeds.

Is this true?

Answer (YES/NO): NO